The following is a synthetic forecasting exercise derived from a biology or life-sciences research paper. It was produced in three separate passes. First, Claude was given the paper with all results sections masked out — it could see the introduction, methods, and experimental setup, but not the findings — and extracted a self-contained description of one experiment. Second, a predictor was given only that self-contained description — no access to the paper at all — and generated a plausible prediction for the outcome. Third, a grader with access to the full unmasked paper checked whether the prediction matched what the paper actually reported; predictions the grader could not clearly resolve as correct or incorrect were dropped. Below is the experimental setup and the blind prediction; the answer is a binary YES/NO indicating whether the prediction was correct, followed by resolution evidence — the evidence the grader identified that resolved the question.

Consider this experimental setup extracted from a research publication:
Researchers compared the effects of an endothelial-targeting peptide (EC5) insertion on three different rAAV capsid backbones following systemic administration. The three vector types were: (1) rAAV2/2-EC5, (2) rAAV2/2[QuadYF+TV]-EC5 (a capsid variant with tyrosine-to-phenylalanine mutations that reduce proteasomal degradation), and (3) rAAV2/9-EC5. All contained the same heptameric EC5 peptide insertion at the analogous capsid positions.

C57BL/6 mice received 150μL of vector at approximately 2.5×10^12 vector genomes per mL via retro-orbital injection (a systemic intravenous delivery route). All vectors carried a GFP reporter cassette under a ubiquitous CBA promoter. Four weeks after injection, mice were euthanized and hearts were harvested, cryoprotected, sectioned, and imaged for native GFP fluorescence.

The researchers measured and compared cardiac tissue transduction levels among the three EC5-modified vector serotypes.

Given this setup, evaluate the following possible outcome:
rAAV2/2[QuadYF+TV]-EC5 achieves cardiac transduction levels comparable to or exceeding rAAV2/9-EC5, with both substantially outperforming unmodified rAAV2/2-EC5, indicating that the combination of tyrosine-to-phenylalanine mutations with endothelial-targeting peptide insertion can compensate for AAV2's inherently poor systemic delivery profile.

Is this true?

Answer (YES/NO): YES